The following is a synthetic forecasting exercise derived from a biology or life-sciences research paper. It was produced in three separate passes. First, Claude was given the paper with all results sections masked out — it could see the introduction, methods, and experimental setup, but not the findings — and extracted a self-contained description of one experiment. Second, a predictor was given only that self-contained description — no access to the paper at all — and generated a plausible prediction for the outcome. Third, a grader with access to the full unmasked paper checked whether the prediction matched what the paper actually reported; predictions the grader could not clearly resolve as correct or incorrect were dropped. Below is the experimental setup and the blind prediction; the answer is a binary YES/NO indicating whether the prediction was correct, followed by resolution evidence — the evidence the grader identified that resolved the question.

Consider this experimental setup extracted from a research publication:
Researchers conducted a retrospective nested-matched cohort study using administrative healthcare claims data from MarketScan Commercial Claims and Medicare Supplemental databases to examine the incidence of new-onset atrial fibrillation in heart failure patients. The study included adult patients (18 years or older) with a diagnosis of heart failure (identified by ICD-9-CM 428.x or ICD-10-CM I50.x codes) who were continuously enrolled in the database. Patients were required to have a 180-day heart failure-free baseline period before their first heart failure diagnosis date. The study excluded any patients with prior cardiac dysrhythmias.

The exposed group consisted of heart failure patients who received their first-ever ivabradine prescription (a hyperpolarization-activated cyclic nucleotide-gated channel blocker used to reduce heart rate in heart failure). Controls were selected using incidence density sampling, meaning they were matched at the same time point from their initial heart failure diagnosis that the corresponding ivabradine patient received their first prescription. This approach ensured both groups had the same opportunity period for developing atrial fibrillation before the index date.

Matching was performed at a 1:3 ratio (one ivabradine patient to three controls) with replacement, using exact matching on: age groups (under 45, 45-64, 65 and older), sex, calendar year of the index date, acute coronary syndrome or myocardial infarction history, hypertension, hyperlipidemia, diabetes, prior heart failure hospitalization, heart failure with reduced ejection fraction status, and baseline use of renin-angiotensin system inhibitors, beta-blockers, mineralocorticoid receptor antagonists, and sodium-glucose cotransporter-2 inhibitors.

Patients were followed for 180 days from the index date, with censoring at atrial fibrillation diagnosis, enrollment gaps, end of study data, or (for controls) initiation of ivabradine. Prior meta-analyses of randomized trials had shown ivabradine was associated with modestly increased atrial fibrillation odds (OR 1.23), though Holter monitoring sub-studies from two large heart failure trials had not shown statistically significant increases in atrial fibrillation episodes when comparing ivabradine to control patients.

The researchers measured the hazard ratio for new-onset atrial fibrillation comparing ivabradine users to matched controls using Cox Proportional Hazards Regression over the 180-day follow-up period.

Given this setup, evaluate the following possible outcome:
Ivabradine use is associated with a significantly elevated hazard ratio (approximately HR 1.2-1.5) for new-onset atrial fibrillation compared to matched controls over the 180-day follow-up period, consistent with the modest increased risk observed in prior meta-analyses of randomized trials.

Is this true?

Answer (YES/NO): NO